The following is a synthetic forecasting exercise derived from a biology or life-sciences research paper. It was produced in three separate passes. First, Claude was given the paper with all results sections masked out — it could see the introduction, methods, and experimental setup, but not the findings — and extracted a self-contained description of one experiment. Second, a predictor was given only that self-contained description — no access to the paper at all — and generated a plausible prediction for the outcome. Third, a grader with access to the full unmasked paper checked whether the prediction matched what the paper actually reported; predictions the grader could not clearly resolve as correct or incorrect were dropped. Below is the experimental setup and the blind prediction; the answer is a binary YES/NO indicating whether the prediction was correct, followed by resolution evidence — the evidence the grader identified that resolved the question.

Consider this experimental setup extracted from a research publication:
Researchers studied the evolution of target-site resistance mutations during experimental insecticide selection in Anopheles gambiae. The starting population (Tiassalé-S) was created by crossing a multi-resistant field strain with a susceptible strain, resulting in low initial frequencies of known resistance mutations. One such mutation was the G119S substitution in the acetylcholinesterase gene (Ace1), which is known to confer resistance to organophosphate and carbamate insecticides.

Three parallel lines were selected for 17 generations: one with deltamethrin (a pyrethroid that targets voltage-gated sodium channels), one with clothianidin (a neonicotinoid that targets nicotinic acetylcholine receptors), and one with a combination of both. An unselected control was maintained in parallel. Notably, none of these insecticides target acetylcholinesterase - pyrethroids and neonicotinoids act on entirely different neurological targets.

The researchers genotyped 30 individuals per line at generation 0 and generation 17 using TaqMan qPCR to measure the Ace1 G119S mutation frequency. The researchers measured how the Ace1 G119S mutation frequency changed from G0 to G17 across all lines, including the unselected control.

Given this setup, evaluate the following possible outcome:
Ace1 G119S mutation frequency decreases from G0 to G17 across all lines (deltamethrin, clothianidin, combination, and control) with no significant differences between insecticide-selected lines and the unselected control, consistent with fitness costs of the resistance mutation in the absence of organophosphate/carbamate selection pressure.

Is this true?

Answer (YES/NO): NO